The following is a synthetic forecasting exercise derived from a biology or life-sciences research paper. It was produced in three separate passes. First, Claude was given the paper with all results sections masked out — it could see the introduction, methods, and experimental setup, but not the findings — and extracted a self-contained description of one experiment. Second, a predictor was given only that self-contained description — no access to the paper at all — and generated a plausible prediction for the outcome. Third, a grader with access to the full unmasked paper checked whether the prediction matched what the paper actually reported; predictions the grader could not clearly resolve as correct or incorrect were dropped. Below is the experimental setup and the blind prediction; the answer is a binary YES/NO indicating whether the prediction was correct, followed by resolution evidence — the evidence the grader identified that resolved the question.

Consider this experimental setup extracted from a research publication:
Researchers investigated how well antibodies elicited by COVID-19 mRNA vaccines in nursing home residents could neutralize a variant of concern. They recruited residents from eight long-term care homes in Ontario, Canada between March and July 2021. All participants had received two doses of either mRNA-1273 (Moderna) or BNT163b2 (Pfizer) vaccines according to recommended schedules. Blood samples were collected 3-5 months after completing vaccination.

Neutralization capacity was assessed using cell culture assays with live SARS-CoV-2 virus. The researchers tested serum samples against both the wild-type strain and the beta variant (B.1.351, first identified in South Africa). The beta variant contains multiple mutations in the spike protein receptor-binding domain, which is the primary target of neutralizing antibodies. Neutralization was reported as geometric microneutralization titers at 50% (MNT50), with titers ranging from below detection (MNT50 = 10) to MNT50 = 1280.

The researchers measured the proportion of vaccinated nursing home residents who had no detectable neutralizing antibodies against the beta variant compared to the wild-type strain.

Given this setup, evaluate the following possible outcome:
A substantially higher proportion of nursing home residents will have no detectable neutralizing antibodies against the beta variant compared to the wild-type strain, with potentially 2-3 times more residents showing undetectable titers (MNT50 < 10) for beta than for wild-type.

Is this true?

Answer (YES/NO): NO